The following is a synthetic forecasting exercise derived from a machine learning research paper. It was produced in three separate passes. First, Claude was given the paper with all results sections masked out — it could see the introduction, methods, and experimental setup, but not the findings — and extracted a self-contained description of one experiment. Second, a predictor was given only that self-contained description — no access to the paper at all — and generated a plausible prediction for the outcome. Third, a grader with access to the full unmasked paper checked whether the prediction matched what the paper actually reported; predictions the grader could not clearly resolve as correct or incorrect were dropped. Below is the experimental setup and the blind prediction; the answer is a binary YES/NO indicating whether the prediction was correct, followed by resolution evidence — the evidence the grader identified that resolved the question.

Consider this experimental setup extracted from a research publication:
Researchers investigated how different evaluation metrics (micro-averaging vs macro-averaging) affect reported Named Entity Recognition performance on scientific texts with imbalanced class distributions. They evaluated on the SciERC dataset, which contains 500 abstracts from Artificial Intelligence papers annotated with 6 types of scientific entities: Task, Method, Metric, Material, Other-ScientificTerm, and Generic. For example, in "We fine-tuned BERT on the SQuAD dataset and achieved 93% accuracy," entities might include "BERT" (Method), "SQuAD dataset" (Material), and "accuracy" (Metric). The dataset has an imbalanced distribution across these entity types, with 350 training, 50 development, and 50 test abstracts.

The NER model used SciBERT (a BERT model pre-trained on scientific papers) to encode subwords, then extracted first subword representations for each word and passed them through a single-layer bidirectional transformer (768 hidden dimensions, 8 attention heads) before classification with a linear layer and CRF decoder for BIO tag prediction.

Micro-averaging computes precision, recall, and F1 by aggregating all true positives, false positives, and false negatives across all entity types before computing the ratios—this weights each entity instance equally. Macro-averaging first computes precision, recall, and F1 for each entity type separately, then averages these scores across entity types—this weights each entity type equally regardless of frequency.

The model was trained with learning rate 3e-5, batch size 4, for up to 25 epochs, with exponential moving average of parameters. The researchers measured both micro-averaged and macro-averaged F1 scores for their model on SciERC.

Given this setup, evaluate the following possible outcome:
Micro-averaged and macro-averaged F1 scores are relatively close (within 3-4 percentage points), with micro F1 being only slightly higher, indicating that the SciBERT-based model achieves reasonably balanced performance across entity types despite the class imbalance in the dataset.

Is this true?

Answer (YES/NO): YES